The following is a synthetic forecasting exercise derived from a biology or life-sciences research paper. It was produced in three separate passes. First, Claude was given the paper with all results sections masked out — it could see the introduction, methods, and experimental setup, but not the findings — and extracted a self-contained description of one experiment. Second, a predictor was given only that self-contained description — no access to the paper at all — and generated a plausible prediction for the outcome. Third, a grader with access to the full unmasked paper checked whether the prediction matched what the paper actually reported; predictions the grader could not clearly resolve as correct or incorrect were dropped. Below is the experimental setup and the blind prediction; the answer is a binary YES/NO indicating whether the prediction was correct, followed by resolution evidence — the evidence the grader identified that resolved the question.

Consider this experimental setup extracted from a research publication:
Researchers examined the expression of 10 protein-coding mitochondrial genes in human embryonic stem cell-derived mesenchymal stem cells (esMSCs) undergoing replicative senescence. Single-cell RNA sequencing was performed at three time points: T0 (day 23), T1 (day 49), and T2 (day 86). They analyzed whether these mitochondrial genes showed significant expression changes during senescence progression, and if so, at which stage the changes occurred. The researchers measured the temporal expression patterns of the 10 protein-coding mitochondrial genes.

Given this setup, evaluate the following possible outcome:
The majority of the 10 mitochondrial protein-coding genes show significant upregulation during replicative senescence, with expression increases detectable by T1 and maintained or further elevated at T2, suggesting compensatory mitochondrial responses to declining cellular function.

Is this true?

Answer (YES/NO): YES